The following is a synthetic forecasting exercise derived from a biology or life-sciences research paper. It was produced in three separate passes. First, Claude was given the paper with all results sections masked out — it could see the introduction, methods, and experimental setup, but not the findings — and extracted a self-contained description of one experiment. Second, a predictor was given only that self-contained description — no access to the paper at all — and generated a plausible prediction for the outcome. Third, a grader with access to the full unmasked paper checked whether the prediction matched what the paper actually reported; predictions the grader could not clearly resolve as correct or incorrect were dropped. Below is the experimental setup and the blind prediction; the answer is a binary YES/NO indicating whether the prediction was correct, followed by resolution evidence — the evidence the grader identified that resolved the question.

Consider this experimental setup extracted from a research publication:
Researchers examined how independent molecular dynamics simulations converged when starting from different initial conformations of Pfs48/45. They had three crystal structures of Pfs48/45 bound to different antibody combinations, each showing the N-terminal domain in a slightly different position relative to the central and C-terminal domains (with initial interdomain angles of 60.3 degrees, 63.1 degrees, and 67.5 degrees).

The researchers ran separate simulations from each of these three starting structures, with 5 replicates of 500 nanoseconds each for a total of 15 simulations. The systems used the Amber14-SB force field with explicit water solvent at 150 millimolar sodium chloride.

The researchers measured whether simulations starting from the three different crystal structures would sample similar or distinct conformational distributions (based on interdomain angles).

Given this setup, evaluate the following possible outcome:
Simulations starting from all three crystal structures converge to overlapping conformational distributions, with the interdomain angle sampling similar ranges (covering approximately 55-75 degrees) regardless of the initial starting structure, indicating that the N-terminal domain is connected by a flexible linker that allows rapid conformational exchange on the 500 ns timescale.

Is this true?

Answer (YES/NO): NO